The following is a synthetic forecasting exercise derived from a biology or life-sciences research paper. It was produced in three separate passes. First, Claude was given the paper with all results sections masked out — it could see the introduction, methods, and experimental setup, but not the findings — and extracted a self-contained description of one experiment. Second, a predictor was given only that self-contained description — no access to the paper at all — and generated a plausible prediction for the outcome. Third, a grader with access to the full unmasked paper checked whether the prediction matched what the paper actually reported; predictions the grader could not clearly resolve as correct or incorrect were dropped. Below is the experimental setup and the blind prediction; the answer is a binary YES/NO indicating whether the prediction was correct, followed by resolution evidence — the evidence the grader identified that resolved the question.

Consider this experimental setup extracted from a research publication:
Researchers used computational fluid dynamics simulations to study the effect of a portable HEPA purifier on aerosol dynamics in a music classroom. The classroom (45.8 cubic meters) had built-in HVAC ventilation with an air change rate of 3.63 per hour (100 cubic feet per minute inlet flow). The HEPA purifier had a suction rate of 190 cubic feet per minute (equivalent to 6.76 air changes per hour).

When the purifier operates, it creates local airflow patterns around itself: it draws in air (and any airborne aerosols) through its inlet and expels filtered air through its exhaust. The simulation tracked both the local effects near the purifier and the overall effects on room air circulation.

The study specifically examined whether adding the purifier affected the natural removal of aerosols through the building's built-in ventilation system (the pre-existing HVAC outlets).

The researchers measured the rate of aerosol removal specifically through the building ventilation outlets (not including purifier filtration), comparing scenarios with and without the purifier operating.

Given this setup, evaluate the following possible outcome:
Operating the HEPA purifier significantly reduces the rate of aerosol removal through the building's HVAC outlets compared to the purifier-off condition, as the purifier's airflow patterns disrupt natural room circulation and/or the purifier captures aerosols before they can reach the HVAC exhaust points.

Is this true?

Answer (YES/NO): NO